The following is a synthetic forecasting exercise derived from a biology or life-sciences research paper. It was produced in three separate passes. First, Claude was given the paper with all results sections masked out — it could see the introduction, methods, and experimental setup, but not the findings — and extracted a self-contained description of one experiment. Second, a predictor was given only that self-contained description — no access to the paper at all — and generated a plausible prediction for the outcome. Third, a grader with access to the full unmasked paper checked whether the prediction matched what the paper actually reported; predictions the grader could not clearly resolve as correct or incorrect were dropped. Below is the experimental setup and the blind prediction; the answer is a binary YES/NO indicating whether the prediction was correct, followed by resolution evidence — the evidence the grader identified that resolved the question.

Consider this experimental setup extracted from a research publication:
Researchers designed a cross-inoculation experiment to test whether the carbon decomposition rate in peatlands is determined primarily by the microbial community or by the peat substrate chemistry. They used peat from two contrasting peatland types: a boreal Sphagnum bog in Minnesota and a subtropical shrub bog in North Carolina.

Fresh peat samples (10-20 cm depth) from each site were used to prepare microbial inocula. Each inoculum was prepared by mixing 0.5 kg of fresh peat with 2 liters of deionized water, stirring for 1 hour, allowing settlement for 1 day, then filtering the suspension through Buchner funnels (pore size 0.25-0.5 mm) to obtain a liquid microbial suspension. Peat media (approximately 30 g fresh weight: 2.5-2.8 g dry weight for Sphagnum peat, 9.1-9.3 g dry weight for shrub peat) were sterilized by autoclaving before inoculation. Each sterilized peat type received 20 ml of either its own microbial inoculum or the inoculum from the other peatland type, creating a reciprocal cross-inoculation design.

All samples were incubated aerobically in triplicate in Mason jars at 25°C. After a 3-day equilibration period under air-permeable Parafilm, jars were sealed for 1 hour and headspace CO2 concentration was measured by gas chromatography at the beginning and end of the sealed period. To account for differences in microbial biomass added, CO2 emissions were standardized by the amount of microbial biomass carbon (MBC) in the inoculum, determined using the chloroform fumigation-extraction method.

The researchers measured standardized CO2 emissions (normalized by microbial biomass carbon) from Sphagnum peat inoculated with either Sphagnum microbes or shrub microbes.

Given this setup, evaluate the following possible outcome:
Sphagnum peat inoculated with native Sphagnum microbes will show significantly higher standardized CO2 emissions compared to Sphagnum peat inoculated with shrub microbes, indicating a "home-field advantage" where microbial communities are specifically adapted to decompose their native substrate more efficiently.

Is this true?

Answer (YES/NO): NO